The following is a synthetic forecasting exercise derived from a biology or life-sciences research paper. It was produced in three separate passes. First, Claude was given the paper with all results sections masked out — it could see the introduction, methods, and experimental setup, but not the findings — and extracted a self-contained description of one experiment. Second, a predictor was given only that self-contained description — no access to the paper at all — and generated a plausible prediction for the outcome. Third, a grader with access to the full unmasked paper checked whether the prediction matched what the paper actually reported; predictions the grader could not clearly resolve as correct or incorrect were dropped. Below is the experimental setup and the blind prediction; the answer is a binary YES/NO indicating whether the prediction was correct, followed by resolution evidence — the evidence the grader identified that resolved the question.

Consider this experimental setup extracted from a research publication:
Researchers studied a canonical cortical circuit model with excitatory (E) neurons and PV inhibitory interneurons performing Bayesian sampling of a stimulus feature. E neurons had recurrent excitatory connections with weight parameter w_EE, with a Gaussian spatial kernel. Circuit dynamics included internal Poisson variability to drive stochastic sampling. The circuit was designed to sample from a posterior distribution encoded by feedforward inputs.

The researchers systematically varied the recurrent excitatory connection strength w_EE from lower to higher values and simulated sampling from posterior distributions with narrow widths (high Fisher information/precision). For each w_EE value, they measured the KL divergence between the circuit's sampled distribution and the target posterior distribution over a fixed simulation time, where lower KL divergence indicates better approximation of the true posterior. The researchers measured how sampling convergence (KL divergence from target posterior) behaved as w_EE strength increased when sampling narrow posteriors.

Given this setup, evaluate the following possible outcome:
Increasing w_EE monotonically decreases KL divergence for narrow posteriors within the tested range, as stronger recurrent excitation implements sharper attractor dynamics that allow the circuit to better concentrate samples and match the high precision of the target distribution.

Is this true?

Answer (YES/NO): NO